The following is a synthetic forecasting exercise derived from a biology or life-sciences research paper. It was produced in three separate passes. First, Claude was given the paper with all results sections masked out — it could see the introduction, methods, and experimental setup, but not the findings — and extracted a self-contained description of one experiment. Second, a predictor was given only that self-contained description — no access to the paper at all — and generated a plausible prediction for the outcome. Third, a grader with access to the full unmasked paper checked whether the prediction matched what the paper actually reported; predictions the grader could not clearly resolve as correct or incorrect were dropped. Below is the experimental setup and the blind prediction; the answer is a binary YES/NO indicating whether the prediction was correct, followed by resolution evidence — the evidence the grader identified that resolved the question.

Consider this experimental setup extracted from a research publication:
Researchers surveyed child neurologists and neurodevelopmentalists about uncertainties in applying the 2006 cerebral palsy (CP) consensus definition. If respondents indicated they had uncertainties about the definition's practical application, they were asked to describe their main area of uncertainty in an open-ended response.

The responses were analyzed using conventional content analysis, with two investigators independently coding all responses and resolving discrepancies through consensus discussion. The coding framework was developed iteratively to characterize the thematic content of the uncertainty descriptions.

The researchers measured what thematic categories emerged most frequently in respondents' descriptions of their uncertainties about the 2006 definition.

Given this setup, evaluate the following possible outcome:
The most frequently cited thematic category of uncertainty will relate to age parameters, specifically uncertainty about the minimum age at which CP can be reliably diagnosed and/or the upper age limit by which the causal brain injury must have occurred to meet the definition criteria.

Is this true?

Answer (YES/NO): YES